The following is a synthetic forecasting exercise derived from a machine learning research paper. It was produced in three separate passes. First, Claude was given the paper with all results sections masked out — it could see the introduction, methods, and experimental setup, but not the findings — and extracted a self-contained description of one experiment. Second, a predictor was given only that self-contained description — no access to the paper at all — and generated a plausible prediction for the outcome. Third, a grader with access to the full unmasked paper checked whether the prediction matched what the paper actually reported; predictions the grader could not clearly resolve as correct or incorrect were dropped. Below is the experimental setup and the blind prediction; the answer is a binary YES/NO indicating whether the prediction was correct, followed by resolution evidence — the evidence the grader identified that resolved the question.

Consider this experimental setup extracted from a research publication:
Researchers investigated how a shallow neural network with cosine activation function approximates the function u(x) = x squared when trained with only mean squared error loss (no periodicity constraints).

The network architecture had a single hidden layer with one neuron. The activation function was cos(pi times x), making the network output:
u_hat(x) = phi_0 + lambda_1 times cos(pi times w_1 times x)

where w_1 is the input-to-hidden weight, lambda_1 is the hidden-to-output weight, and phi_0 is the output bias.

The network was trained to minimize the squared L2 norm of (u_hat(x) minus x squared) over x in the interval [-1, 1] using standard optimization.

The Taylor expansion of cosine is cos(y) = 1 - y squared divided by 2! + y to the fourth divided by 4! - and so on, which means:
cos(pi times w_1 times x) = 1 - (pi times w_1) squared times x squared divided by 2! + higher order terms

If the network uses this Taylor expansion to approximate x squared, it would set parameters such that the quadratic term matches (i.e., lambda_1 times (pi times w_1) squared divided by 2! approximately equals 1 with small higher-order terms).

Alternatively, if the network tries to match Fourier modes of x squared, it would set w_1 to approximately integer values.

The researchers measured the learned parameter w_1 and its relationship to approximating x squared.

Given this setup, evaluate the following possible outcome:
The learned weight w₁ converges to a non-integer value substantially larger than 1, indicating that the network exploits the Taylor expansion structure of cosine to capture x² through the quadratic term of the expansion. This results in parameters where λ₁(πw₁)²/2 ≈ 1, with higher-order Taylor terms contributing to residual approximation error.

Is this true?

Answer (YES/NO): NO